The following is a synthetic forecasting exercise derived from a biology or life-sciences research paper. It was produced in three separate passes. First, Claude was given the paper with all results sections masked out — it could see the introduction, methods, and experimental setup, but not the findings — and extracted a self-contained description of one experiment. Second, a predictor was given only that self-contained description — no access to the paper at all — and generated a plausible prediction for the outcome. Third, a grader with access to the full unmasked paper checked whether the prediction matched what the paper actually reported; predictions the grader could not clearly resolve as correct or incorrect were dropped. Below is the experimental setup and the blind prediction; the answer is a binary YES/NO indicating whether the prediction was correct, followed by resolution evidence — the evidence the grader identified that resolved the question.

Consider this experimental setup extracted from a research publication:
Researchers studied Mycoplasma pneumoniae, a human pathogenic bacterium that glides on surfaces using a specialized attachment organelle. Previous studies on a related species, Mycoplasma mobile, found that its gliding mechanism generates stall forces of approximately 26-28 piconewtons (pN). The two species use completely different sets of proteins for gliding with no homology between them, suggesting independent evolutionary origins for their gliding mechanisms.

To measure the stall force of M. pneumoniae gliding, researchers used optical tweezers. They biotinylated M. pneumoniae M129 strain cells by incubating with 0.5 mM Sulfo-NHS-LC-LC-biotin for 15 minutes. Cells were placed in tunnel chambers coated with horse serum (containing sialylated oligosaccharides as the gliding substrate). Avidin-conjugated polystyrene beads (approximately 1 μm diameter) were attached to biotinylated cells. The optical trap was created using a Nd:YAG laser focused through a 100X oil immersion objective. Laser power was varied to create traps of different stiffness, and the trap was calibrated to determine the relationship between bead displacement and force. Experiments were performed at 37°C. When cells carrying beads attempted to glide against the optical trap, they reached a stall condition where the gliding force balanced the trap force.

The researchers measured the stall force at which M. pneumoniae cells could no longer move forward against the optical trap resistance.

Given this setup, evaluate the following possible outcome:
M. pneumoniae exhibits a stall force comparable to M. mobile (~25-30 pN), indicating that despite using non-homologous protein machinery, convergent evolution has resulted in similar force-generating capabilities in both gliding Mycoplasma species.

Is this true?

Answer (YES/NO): NO